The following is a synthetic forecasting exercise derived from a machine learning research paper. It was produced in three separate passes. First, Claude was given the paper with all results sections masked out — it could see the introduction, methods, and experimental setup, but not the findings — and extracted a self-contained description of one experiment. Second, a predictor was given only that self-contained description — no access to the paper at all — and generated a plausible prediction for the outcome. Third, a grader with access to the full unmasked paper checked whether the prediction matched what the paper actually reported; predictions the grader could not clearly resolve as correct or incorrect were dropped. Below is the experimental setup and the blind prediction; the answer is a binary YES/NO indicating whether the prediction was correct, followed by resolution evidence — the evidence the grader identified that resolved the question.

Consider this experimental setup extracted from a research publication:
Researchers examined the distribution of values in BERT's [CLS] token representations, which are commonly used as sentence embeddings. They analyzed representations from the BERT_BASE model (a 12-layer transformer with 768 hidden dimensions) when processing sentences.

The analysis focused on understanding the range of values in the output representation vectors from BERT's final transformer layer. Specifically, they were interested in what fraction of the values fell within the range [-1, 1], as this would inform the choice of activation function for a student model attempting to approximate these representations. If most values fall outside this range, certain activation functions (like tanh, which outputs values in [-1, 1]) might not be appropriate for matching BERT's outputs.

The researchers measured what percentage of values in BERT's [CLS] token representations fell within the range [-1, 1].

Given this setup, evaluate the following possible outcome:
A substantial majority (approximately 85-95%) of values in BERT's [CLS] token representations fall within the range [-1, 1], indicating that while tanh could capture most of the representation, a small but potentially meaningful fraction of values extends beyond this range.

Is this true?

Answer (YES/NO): NO